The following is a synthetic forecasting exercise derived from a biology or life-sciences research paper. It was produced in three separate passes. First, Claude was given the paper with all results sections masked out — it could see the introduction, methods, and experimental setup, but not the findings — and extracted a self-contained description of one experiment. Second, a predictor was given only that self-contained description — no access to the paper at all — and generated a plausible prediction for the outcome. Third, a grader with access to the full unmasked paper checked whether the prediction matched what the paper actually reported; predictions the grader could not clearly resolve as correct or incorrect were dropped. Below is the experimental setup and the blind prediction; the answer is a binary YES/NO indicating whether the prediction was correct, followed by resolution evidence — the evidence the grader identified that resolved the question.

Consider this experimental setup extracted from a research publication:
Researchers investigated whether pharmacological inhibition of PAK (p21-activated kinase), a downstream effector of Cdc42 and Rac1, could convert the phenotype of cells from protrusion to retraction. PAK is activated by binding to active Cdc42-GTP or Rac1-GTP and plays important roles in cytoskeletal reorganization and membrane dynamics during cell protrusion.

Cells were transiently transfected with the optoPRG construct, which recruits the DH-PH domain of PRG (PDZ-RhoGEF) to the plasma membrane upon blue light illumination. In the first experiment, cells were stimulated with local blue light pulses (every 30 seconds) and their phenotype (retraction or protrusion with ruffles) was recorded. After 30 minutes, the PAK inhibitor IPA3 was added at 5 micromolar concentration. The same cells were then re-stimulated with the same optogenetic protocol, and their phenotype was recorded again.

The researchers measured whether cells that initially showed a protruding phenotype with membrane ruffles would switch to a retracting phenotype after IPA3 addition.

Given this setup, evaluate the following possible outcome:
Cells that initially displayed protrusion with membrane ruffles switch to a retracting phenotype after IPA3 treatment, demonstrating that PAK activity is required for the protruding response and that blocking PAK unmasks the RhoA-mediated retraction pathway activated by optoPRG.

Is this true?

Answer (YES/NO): YES